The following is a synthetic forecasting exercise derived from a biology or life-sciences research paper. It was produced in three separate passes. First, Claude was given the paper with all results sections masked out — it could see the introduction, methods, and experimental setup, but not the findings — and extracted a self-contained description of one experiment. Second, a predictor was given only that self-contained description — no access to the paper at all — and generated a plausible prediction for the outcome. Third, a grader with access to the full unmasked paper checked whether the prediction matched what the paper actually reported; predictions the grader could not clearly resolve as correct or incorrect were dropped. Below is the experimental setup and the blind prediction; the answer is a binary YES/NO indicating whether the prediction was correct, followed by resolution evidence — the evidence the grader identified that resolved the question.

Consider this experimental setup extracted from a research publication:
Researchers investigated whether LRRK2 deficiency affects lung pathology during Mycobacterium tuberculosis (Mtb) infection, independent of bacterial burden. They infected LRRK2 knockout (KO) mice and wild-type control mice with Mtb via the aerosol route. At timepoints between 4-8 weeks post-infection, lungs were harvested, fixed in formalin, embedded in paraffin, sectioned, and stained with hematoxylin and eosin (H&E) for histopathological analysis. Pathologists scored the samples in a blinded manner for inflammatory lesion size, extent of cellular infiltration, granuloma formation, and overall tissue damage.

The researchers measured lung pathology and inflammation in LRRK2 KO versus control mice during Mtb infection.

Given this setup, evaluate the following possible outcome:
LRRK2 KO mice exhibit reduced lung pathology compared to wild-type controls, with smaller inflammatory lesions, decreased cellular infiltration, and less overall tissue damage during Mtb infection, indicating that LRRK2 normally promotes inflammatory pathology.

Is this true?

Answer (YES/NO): NO